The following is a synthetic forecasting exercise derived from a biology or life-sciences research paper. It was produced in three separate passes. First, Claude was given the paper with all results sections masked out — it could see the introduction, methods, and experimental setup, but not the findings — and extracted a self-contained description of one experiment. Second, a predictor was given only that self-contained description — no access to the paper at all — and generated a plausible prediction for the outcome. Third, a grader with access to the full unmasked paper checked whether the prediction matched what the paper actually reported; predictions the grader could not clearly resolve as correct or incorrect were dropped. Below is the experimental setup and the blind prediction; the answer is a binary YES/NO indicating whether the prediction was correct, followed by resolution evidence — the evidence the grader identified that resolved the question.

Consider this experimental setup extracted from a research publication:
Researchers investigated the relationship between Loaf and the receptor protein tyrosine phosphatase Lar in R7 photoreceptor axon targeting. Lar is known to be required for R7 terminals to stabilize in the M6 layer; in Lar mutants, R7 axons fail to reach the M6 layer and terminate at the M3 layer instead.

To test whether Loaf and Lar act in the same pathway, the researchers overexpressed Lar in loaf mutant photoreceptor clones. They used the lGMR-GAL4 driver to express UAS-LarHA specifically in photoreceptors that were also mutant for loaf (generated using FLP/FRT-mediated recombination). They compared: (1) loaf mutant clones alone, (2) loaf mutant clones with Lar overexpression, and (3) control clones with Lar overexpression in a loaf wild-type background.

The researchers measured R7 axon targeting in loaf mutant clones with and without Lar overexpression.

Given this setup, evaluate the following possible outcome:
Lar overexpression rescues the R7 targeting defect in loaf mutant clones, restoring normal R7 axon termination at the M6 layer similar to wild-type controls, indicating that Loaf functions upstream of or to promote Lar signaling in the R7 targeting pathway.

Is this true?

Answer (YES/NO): YES